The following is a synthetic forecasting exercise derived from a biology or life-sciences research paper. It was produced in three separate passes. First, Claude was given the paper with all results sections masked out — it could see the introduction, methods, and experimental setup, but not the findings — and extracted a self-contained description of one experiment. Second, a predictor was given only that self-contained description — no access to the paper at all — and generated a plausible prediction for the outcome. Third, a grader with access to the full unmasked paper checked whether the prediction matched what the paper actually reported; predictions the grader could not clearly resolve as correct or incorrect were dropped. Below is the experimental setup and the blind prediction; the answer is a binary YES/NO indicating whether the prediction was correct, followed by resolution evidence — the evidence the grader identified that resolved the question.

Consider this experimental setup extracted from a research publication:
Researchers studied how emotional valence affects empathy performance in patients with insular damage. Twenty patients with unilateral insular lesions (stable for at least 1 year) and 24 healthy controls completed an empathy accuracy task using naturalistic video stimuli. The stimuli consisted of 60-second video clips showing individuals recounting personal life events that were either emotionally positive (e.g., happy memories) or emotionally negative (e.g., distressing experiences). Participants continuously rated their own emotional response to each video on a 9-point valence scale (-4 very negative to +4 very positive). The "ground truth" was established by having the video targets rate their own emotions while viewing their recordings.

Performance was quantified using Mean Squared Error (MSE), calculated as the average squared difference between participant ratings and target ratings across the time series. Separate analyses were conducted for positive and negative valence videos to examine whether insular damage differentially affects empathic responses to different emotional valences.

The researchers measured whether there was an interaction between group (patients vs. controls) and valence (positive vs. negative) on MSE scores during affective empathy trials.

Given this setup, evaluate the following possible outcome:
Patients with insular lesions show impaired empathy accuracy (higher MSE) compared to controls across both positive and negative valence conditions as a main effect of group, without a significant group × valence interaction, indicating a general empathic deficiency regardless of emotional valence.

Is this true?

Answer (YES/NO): NO